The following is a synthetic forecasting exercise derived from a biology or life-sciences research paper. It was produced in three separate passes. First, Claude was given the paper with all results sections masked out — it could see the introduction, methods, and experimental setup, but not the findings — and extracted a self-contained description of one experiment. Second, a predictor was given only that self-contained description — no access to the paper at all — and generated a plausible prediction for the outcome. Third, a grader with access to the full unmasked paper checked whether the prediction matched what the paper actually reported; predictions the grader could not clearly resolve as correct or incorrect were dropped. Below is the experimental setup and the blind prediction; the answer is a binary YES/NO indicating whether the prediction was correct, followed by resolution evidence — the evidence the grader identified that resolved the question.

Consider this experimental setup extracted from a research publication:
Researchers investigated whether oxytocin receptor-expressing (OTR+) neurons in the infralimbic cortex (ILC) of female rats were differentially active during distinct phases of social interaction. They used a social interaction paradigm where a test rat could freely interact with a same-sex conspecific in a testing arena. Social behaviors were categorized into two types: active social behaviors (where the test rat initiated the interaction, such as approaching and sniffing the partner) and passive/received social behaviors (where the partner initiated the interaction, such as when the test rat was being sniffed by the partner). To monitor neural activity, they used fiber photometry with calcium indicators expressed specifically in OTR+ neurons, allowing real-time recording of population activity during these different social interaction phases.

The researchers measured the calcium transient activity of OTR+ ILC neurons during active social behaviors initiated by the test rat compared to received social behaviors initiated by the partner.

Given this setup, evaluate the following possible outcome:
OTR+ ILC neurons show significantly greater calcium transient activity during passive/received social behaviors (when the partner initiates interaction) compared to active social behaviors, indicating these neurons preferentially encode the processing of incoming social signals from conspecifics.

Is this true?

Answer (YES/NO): NO